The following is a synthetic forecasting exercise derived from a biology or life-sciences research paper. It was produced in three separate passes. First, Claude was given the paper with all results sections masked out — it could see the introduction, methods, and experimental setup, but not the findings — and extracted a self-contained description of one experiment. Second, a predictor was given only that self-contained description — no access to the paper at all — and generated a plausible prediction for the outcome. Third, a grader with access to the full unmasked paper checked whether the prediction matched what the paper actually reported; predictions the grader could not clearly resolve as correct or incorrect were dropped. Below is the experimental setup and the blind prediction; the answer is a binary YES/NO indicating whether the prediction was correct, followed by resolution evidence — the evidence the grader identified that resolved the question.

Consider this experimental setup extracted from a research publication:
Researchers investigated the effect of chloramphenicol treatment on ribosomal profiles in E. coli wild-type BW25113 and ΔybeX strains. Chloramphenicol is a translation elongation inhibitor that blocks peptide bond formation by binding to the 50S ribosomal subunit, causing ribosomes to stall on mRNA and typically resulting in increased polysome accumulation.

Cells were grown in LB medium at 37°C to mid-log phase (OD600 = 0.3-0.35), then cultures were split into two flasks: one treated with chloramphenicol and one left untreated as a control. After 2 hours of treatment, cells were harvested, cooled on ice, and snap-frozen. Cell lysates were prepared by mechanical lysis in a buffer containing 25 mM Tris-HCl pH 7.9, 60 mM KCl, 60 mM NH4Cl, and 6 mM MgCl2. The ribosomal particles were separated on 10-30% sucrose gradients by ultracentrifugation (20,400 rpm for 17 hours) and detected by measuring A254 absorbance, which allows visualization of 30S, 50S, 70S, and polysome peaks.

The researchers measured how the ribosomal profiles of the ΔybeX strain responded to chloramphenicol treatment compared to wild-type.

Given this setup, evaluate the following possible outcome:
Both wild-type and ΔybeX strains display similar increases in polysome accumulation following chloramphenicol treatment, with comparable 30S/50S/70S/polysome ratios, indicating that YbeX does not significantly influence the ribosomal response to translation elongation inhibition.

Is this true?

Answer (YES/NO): NO